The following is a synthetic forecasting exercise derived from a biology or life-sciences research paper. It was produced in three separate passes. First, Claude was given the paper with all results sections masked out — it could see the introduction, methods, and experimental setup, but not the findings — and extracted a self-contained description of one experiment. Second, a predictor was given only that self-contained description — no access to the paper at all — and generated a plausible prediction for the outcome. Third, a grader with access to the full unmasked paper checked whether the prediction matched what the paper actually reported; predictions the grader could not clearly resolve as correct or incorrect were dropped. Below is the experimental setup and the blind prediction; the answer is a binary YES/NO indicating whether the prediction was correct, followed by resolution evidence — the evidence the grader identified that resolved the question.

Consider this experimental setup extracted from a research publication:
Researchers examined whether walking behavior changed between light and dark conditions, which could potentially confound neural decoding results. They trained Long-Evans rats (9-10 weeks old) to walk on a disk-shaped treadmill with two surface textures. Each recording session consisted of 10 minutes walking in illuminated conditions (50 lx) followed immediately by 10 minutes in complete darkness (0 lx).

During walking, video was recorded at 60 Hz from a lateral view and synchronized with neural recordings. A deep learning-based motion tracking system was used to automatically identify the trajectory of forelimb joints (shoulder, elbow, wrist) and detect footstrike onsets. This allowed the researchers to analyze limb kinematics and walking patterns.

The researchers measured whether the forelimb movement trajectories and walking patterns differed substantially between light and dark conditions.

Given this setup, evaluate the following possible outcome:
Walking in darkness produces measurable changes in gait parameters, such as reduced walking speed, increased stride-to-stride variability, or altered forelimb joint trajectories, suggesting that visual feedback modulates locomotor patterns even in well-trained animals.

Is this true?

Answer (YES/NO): NO